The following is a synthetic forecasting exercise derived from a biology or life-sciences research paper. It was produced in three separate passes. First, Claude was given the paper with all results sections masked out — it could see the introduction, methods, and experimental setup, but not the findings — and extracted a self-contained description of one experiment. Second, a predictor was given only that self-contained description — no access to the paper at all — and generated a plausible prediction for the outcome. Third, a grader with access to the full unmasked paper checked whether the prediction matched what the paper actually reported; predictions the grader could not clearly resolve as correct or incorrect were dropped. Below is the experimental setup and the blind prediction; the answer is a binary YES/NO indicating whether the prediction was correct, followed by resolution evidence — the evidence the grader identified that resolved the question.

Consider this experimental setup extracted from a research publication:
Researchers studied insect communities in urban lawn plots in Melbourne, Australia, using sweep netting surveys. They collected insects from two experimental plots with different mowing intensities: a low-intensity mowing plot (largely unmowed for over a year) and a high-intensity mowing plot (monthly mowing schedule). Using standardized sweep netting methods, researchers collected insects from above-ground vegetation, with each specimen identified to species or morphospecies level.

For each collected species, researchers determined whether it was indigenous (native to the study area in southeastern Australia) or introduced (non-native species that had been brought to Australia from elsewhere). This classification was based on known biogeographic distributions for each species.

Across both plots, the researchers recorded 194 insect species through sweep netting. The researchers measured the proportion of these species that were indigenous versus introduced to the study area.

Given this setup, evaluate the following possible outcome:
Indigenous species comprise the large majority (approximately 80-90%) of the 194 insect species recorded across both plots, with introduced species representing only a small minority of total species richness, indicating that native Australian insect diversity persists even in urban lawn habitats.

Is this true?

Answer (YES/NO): NO